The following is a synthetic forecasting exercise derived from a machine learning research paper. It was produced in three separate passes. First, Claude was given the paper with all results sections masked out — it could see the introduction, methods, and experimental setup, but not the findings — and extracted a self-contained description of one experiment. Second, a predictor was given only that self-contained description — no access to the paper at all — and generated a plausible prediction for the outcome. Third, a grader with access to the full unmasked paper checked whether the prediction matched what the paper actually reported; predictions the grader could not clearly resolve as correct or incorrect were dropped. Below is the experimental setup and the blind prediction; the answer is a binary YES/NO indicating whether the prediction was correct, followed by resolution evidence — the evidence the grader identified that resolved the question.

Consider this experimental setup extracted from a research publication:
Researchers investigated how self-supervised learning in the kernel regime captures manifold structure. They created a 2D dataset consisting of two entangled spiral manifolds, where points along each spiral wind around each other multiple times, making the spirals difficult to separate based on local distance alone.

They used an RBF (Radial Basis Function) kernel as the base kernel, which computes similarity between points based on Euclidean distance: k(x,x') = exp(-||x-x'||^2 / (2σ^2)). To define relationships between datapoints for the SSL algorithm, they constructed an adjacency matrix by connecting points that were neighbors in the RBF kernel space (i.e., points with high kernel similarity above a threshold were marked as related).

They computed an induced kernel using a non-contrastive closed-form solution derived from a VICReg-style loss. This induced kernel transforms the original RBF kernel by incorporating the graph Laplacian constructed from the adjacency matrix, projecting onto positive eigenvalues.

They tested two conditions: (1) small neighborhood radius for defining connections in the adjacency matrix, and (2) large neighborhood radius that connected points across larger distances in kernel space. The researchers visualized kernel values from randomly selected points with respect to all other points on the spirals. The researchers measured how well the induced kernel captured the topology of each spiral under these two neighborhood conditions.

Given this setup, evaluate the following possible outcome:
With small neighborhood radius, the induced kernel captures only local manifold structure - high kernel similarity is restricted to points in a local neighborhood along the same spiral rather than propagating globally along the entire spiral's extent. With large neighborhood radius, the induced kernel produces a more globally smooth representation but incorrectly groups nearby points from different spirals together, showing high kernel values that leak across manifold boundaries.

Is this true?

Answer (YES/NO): NO